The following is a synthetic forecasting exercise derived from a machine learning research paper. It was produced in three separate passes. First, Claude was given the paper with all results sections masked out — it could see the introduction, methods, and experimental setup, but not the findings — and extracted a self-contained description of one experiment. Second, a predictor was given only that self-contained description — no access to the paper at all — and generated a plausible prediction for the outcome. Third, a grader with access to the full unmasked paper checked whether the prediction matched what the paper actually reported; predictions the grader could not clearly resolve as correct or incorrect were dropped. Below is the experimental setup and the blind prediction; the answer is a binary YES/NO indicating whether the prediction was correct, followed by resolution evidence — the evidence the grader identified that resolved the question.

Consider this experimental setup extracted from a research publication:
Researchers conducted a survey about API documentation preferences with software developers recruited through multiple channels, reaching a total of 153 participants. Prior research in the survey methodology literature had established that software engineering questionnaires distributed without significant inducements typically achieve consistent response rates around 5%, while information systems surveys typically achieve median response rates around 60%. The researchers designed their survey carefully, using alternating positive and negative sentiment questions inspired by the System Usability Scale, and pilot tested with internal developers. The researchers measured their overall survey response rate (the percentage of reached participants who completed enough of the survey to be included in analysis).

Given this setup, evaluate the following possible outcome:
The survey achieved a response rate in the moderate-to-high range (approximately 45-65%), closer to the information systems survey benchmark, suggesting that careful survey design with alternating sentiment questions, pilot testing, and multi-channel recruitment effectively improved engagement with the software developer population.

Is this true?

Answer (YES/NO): NO